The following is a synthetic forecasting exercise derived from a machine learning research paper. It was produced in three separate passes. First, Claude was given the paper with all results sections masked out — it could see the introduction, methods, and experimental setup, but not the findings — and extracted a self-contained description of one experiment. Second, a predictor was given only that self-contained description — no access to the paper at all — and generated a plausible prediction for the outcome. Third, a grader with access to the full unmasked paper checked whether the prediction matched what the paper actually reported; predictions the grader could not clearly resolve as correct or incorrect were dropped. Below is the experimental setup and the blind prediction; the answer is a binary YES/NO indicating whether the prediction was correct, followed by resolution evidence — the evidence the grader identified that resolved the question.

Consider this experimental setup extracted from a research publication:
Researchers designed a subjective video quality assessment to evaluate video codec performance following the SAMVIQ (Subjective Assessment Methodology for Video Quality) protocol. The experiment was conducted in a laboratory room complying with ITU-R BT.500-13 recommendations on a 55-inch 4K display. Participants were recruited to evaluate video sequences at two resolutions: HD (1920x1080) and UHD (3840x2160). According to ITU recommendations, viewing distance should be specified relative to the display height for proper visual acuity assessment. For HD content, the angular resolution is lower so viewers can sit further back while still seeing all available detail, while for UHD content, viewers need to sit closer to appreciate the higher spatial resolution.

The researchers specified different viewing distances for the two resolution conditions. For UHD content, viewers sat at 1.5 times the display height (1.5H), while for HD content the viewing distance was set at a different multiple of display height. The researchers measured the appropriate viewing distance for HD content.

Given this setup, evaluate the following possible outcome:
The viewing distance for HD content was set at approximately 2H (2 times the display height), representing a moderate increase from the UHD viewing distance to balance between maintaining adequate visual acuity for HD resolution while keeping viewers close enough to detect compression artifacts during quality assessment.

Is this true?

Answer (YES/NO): NO